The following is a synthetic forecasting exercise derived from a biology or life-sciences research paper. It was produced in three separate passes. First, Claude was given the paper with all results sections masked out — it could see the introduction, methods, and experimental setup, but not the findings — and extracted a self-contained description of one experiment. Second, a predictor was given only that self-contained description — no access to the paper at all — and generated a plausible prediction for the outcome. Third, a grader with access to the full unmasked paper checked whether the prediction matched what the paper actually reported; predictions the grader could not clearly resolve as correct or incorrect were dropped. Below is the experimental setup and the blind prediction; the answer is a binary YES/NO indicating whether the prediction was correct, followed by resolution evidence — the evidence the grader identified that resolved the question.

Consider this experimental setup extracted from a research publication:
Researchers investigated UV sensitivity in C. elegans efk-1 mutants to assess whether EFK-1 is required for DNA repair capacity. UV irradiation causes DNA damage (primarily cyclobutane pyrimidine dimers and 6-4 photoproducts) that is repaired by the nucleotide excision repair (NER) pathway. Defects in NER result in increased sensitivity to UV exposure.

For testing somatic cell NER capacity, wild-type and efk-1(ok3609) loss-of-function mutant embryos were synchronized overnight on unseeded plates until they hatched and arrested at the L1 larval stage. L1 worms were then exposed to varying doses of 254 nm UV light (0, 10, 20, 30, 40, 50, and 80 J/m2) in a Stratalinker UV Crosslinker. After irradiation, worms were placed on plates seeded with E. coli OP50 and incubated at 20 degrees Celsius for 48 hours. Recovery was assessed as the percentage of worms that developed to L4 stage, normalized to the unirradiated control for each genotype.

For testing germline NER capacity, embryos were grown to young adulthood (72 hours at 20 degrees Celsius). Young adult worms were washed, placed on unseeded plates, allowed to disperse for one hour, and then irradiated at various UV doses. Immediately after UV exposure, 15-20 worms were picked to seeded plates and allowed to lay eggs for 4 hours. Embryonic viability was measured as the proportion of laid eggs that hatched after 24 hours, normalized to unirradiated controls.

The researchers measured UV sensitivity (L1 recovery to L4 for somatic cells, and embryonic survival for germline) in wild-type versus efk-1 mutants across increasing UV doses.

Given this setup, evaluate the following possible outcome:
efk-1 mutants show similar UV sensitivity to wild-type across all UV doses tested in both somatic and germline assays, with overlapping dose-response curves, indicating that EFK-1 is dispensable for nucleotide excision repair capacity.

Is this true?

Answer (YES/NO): NO